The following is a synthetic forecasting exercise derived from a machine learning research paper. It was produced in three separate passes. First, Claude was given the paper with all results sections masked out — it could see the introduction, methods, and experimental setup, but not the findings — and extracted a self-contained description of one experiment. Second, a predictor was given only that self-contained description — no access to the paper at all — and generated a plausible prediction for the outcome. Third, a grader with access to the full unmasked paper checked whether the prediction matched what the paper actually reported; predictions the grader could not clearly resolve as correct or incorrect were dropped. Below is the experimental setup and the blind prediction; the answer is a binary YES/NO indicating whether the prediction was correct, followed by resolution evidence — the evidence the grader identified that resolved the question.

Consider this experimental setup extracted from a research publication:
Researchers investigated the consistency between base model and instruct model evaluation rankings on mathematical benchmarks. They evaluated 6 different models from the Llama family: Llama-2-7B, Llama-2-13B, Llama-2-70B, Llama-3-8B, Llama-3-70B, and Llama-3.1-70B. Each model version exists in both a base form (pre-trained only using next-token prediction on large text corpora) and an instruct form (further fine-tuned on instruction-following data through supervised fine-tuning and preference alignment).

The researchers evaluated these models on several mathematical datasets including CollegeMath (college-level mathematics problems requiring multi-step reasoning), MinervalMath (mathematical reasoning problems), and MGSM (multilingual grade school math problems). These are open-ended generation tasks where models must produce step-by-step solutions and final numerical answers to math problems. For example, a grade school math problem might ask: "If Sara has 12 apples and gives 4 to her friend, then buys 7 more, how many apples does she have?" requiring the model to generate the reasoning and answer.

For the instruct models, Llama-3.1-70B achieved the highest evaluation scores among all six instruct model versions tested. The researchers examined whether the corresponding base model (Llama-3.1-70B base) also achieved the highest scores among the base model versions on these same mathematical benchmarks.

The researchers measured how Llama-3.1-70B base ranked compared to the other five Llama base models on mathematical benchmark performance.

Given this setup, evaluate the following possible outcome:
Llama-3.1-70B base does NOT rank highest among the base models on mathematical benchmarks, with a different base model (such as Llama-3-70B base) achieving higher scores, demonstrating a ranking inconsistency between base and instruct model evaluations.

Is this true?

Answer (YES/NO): YES